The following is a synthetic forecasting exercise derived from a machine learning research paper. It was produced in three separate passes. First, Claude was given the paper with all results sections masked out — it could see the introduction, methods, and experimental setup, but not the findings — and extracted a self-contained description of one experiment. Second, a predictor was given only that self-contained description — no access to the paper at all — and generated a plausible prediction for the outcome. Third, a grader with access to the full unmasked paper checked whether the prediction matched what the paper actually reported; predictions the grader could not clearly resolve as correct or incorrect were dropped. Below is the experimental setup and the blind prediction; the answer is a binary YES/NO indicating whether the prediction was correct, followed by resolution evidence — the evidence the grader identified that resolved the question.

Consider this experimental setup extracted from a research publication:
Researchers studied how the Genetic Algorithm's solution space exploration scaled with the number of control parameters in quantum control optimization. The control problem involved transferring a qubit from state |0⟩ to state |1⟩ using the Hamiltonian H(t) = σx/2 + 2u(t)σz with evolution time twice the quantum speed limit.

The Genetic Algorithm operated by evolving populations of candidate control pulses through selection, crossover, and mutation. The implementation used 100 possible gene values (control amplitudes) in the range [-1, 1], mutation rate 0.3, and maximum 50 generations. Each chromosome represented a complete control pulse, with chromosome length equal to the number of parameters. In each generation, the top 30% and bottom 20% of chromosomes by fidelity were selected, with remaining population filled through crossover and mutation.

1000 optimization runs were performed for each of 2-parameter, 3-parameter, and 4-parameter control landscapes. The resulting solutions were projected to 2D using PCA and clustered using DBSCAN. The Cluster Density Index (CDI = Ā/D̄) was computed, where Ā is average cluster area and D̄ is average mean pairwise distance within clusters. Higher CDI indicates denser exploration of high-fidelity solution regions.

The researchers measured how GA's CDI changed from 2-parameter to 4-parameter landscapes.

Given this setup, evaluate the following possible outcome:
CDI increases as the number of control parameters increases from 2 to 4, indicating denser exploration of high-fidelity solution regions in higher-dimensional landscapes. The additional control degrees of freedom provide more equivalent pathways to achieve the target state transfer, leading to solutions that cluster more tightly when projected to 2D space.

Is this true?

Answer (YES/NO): YES